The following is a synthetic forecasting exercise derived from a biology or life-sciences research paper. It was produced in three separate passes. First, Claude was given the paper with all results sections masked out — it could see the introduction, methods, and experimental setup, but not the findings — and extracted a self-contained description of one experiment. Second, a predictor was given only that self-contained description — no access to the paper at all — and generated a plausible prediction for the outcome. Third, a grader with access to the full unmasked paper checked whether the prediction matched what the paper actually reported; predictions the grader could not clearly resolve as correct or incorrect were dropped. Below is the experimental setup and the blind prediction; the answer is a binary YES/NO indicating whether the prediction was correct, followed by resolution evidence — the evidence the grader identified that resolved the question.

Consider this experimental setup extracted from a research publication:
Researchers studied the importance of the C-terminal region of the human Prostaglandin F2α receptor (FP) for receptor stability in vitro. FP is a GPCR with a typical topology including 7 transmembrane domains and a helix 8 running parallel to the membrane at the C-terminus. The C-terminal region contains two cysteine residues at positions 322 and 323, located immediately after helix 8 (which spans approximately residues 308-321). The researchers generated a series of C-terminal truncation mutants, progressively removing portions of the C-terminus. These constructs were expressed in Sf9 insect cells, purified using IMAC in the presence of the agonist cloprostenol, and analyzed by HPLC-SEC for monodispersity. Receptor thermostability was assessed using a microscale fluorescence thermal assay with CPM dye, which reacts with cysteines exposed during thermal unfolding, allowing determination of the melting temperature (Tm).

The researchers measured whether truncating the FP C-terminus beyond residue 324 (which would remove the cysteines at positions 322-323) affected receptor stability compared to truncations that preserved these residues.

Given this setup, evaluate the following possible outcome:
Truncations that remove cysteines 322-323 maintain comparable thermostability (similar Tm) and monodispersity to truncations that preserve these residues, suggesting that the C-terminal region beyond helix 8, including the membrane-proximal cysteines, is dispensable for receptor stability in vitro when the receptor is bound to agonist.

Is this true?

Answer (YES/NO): NO